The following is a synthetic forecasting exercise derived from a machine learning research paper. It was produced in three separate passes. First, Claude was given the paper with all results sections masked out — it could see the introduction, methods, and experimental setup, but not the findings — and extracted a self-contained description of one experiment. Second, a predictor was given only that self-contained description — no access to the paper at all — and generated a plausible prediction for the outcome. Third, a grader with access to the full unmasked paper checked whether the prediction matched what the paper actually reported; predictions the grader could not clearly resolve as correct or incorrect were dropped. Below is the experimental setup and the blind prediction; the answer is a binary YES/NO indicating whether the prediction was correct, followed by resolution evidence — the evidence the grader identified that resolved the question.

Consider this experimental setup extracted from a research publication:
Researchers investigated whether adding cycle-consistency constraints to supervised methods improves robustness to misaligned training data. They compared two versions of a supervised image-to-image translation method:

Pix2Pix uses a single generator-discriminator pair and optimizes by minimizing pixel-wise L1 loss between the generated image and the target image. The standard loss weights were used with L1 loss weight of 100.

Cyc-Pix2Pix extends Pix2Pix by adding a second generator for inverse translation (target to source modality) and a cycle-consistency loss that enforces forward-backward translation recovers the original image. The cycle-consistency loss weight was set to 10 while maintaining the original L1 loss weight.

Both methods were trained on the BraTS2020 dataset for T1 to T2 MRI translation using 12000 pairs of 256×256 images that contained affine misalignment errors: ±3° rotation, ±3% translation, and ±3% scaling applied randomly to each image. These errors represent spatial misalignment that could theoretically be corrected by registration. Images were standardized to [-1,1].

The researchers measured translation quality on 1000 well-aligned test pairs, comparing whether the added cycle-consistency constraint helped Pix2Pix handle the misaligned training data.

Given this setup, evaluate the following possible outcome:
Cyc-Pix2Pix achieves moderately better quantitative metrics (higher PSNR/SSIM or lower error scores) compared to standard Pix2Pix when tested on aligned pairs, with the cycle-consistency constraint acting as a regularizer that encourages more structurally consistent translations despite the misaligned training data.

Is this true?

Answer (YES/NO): YES